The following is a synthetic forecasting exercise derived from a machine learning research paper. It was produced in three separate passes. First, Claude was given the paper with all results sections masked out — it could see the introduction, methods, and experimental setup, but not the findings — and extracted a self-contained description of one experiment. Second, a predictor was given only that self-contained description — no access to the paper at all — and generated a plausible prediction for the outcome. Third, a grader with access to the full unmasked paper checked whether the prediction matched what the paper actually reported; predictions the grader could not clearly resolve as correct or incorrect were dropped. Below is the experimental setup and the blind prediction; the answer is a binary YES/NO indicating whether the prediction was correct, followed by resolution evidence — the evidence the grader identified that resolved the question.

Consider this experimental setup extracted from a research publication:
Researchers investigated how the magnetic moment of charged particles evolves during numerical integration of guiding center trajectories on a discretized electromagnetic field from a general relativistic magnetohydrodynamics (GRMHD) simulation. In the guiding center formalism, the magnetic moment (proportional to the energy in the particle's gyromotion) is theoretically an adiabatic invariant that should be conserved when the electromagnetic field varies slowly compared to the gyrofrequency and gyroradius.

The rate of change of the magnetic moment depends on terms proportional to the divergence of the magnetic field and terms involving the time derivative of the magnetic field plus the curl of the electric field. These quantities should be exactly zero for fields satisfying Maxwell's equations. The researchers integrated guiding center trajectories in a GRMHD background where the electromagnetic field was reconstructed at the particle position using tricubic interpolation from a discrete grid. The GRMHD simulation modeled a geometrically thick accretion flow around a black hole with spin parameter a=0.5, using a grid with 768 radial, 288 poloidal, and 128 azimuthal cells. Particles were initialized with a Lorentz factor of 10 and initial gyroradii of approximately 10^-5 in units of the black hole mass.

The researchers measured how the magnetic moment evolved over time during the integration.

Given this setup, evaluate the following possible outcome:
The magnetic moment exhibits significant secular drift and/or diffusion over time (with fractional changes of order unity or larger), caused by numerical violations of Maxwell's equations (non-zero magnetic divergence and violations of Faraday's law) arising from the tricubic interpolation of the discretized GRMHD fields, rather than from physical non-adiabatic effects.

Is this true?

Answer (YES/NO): NO